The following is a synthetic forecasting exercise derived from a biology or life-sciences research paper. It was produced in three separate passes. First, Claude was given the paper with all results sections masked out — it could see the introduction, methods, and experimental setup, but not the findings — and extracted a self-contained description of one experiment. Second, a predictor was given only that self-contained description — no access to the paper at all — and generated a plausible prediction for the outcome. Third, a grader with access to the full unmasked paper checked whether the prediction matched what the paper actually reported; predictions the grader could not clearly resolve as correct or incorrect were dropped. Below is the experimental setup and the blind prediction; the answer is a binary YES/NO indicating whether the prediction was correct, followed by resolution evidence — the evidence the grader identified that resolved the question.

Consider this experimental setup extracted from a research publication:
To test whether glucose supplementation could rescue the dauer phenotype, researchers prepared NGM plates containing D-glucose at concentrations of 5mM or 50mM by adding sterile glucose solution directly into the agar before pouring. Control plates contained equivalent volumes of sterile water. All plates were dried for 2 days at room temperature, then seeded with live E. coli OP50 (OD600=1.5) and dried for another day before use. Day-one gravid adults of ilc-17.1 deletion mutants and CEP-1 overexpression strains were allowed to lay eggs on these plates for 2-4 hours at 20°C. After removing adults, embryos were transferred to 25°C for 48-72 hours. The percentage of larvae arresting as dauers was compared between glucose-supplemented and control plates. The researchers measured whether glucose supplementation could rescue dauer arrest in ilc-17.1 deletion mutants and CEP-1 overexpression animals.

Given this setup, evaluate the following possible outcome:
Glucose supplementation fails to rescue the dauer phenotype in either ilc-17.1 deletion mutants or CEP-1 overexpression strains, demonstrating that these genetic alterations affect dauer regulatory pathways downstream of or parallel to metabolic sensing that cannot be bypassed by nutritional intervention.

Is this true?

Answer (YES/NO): NO